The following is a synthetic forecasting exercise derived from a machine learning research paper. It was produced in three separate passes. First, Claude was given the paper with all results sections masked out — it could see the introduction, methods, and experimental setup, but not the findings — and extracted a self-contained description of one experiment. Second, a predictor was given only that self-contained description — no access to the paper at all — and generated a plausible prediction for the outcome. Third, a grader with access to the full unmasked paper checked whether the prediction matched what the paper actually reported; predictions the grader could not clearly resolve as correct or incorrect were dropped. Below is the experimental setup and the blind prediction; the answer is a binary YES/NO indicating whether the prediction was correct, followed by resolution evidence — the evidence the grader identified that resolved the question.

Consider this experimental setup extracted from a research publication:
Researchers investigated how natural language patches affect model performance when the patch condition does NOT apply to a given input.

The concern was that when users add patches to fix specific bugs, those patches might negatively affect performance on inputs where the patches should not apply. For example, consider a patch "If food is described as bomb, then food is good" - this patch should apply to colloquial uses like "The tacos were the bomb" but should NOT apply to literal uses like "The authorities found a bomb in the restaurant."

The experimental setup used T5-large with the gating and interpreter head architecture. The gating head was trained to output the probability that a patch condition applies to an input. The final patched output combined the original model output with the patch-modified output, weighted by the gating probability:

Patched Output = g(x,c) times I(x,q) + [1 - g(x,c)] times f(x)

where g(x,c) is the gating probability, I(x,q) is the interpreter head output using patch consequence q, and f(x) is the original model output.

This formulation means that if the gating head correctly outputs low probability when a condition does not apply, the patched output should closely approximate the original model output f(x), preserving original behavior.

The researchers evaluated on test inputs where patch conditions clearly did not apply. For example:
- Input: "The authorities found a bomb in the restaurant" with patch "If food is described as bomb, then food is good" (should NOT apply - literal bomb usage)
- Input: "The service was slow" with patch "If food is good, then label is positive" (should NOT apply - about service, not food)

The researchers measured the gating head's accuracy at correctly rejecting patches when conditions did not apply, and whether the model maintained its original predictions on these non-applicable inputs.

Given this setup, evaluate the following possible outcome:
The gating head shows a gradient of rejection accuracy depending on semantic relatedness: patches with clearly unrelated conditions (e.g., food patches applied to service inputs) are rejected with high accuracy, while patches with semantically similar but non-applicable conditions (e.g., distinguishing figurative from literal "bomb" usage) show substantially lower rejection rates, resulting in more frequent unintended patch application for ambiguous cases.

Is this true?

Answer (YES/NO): NO